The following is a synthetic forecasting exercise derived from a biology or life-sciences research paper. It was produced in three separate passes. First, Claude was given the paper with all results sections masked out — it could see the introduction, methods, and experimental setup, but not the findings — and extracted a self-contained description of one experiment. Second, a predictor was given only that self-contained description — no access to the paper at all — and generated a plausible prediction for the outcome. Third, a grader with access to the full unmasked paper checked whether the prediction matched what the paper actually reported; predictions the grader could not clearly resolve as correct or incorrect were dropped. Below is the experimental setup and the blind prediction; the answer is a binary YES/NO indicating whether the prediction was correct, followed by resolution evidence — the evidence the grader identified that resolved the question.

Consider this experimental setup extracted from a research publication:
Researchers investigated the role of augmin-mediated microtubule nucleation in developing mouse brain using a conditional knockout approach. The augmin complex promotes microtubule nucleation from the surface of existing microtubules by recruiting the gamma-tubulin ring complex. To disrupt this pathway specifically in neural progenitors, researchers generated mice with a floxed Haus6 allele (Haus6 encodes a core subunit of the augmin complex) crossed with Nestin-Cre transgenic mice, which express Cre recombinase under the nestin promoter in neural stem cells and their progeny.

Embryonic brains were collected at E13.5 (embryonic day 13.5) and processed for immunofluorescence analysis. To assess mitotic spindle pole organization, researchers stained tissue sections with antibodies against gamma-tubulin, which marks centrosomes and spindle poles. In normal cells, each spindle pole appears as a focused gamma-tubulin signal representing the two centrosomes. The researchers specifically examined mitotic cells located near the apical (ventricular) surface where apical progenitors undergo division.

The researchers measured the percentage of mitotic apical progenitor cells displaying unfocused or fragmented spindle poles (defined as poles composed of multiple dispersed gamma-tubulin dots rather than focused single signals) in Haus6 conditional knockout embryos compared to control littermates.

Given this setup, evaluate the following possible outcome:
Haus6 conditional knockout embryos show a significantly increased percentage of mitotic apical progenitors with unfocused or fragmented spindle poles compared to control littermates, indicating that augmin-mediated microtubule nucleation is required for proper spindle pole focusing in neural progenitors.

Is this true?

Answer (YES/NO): YES